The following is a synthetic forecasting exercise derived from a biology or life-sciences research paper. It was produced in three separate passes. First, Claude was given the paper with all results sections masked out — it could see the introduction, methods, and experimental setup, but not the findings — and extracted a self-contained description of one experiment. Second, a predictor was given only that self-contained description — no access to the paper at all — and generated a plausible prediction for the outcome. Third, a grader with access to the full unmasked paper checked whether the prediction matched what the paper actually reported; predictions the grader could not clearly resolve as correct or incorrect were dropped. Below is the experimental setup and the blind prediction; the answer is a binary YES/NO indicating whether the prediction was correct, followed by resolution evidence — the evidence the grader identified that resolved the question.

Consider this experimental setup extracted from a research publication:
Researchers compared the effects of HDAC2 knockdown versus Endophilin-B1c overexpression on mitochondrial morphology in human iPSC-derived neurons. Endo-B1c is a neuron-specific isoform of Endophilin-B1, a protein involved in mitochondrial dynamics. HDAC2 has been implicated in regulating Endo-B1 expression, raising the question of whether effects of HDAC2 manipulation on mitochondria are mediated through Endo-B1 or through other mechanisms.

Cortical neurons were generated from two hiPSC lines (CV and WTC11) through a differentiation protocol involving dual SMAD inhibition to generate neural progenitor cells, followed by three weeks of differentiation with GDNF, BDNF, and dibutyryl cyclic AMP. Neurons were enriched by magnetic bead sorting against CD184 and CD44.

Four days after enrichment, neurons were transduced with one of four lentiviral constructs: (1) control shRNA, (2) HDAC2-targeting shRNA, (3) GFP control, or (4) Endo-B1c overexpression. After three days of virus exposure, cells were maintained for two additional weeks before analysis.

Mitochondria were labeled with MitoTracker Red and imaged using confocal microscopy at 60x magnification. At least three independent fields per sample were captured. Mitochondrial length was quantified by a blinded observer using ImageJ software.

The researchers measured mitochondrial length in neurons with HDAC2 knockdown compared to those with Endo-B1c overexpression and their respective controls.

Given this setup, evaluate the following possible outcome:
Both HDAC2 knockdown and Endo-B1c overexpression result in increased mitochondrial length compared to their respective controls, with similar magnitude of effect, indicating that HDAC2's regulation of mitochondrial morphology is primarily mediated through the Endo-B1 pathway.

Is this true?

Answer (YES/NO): NO